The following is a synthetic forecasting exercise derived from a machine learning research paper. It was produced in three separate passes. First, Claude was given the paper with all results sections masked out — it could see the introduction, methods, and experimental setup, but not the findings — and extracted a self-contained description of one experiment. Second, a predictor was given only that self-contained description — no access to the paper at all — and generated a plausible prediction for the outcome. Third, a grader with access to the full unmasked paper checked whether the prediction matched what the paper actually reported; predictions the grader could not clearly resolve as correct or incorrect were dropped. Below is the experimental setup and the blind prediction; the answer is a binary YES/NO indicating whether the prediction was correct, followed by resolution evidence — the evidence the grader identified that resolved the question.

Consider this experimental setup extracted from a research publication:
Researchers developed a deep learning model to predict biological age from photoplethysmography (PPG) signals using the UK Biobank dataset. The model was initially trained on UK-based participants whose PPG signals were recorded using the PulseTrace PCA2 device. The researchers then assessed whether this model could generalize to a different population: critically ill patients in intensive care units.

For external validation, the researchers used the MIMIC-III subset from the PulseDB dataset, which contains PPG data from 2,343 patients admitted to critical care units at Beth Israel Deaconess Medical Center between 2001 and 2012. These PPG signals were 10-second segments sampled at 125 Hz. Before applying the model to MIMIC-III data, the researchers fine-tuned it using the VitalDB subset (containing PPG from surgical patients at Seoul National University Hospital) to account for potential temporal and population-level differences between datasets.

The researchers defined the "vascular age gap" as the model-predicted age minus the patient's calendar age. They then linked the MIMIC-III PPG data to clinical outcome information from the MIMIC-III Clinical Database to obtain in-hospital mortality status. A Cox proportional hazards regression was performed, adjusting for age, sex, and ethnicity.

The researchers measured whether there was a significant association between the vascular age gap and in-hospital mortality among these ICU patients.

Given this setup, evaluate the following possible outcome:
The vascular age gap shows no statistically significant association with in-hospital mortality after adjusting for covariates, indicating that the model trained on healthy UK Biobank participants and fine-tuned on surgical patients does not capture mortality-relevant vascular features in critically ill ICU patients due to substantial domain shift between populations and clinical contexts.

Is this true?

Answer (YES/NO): NO